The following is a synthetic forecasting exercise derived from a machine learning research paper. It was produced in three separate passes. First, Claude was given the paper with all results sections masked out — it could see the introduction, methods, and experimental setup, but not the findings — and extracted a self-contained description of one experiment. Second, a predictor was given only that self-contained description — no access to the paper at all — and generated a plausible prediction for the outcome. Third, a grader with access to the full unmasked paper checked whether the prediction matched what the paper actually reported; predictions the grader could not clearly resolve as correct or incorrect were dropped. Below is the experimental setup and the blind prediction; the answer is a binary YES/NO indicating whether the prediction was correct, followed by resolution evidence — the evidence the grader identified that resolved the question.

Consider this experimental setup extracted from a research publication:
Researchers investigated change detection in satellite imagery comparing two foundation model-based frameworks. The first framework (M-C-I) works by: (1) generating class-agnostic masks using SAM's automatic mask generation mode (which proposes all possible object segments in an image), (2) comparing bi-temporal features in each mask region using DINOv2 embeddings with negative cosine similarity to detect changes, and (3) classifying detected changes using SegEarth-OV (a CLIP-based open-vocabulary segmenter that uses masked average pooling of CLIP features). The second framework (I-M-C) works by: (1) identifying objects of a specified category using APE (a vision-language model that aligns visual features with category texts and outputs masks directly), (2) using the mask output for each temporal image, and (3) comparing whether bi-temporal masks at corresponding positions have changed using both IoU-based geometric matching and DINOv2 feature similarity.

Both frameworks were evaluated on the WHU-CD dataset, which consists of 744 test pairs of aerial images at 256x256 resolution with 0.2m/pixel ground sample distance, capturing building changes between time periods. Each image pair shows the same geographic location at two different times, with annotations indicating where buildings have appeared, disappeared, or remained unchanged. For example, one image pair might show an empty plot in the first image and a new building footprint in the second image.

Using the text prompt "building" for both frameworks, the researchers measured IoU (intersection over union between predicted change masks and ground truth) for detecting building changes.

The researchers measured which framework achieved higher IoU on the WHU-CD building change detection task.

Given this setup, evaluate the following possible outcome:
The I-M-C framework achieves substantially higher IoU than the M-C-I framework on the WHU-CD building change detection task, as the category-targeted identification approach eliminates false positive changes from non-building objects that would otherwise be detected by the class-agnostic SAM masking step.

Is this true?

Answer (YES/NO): YES